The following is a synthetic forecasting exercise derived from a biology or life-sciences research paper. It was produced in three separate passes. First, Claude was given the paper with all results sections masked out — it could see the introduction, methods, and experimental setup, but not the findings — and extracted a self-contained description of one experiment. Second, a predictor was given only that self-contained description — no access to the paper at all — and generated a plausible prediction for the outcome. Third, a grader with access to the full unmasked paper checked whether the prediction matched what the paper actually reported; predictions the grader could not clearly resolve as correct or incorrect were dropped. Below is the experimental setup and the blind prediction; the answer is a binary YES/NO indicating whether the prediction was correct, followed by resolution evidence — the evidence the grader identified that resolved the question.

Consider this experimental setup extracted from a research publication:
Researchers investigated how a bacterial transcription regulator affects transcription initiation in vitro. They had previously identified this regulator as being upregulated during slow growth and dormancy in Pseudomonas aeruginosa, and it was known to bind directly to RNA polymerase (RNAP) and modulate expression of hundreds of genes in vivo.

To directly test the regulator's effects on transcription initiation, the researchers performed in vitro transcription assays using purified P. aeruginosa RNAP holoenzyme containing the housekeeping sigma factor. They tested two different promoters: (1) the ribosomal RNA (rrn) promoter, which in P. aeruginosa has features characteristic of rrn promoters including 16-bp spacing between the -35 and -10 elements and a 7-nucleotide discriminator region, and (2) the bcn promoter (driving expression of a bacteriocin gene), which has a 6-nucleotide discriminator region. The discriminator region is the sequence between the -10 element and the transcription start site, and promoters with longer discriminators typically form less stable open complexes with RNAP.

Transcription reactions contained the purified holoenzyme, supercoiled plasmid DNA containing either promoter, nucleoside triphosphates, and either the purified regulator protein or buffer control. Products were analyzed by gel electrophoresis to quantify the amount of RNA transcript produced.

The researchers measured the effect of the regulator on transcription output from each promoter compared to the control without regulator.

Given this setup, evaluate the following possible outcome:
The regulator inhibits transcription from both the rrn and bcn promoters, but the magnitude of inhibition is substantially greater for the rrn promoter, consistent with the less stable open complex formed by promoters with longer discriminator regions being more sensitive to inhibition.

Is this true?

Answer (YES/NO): NO